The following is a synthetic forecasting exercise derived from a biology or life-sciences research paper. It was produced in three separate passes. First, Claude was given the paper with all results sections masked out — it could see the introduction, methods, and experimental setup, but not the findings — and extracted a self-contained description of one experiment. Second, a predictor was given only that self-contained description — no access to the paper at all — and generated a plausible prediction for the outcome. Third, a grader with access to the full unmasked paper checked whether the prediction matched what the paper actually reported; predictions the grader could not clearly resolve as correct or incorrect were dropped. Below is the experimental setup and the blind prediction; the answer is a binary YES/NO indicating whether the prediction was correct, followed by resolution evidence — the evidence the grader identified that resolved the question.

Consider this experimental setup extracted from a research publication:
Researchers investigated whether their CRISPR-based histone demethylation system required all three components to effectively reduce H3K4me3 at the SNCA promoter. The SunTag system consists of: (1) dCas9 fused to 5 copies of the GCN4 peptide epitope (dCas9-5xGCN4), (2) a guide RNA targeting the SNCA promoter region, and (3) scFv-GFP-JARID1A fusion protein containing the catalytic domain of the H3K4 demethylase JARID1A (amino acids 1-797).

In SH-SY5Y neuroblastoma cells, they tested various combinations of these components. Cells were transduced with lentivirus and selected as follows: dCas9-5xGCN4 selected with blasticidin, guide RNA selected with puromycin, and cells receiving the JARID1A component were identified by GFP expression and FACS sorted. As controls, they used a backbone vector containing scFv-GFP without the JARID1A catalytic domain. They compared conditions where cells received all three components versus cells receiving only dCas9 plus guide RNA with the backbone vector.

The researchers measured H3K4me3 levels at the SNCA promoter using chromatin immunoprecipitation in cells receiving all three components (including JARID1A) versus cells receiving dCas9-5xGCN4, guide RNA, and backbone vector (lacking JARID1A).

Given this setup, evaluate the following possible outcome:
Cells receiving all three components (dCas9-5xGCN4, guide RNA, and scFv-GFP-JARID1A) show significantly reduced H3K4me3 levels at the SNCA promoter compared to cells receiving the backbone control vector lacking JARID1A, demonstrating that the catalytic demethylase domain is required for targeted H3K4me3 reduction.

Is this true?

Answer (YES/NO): YES